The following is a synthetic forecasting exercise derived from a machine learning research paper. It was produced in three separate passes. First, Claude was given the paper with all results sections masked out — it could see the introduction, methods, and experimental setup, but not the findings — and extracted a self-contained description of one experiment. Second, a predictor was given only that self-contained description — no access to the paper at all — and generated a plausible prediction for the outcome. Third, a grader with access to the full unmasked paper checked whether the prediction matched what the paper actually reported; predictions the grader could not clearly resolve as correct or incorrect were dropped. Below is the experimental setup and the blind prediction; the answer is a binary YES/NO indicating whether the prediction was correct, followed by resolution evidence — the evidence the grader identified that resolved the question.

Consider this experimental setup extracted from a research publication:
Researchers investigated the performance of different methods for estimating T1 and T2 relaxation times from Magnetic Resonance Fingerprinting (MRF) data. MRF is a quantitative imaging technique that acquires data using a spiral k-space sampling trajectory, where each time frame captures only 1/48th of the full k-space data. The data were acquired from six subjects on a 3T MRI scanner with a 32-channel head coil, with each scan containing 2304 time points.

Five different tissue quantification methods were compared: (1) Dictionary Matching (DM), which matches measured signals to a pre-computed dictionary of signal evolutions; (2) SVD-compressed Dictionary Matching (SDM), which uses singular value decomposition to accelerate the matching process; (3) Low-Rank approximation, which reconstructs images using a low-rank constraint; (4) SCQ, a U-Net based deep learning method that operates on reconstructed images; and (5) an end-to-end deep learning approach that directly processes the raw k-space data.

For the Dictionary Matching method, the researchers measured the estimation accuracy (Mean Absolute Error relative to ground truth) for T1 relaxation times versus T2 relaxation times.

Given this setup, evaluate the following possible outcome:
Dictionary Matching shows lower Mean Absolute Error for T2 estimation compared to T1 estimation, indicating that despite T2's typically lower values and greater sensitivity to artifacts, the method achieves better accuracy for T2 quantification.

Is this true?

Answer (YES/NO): NO